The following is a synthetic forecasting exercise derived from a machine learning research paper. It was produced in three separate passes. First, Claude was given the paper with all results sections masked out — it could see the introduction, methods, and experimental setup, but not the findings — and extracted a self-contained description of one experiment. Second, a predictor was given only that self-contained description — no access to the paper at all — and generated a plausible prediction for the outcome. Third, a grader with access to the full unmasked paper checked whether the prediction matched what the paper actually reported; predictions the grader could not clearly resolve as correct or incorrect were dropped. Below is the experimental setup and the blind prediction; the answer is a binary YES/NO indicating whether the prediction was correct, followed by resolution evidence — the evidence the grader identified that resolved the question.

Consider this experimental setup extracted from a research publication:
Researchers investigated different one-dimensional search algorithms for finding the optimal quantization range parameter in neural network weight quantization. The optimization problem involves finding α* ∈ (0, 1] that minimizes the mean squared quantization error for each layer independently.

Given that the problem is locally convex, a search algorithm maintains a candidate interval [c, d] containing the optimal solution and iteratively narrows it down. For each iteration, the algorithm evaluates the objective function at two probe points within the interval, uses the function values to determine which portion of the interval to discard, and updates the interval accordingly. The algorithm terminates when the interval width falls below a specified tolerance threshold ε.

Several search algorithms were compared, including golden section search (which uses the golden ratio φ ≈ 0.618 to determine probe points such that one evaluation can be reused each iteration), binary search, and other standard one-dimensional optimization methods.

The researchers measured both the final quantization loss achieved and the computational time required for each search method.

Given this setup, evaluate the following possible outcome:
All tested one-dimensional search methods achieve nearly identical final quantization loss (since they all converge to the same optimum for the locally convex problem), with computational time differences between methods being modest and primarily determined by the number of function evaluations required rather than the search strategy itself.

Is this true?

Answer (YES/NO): NO